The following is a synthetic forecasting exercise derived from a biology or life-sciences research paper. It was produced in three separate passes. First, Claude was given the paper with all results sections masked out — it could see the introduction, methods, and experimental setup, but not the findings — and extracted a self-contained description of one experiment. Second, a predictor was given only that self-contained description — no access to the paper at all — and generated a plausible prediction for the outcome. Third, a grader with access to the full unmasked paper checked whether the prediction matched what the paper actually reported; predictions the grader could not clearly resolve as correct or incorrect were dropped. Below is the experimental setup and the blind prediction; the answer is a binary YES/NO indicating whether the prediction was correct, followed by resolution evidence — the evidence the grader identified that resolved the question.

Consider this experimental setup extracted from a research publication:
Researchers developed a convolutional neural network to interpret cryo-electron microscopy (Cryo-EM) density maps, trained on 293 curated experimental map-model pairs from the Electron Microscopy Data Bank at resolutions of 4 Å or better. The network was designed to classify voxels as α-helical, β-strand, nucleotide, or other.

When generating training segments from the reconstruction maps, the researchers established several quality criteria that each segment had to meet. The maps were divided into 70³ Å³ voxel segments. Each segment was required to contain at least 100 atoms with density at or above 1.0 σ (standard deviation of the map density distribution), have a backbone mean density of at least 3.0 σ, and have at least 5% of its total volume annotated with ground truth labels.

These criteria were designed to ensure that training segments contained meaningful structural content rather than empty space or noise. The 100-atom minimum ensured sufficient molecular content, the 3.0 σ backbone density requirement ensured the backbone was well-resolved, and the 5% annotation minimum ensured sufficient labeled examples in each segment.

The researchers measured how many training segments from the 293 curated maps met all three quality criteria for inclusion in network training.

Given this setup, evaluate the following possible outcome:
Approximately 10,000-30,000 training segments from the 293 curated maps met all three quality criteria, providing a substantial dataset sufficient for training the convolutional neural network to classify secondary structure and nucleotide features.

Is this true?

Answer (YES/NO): NO